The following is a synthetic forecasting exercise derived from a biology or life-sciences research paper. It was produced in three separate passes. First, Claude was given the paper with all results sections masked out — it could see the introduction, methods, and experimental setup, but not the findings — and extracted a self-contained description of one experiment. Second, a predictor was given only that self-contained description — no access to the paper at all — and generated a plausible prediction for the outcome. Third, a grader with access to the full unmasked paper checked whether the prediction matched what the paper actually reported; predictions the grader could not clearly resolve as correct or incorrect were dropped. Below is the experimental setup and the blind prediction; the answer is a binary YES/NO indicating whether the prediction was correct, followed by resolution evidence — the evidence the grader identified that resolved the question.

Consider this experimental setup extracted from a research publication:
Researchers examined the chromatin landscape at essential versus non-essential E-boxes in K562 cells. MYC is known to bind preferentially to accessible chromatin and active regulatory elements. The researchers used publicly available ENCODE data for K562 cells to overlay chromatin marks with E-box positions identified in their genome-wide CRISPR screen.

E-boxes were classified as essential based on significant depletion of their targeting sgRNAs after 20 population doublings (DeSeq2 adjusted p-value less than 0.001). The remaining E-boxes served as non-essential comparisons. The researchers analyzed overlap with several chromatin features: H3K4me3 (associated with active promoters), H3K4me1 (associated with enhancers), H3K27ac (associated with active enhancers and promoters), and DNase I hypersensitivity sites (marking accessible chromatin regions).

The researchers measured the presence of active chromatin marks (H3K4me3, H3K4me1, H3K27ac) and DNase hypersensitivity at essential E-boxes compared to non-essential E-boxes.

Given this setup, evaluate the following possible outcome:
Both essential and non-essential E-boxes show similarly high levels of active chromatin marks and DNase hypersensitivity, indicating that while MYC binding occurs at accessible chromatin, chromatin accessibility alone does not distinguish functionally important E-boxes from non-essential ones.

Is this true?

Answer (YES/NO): NO